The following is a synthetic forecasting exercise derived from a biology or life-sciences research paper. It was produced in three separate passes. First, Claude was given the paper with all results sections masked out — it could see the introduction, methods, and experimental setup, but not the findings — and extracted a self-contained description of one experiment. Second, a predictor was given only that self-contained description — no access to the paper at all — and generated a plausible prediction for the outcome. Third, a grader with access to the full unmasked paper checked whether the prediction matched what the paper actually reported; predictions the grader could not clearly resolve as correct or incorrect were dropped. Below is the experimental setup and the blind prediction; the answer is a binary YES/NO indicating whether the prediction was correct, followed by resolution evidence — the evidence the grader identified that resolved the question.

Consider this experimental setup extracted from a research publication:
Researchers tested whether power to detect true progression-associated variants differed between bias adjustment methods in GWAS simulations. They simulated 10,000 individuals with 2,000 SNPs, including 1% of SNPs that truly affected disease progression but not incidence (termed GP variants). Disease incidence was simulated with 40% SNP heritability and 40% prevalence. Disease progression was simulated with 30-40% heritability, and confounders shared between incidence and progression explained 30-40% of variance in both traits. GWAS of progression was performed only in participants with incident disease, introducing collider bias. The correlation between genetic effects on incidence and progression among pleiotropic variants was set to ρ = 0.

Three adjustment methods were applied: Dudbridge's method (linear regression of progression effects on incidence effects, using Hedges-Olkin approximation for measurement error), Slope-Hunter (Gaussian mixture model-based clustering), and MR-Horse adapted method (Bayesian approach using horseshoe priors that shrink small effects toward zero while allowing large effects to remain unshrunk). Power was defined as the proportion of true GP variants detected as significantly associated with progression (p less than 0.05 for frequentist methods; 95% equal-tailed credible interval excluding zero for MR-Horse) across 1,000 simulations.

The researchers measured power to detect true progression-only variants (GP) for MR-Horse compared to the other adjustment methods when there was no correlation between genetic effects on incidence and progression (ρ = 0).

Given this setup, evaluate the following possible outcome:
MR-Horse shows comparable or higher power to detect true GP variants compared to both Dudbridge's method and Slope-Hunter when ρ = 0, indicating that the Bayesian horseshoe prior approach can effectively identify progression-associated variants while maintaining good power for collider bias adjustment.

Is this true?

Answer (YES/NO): NO